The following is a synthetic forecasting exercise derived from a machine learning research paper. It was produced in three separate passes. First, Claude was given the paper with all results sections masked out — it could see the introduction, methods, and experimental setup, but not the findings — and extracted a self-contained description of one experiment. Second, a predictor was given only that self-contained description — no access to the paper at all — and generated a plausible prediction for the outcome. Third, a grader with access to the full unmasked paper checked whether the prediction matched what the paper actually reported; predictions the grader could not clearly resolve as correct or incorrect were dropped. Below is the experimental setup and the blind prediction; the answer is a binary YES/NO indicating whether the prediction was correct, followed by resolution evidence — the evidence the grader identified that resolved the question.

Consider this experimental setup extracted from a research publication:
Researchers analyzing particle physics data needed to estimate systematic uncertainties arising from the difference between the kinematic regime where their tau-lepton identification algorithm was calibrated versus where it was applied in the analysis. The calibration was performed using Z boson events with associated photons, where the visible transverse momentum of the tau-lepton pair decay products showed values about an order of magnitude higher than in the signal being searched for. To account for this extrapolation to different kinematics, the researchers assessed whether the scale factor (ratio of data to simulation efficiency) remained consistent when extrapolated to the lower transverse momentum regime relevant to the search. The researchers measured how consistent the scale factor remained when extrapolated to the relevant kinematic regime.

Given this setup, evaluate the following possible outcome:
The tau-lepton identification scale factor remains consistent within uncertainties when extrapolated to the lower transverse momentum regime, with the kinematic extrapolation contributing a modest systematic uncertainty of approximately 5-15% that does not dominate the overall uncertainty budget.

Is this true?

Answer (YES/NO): NO